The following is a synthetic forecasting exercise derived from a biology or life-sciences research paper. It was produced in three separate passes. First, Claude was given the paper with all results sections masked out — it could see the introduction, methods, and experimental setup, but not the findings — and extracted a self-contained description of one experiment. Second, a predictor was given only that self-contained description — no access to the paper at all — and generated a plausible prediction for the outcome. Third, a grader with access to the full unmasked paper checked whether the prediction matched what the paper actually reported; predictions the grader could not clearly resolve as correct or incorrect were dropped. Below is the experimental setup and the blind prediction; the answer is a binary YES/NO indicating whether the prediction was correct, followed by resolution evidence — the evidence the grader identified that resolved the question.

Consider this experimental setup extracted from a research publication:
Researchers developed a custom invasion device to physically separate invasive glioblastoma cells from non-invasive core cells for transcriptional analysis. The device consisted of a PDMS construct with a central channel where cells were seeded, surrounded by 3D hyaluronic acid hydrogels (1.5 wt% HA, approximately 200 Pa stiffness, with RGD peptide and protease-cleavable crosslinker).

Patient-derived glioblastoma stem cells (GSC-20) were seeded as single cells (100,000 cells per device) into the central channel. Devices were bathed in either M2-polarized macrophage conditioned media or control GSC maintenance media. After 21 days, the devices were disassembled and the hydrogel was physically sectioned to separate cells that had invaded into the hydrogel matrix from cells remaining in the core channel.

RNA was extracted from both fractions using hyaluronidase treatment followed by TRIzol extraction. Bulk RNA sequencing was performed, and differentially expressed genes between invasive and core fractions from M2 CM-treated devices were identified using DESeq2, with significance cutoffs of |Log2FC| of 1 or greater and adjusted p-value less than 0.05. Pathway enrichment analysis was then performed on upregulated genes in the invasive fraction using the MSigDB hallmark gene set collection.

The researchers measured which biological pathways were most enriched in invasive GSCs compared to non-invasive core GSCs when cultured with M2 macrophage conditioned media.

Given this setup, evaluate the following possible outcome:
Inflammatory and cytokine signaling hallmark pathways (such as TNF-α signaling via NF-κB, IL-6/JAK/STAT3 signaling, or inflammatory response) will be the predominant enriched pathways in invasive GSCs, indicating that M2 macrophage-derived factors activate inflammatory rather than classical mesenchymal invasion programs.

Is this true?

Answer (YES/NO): NO